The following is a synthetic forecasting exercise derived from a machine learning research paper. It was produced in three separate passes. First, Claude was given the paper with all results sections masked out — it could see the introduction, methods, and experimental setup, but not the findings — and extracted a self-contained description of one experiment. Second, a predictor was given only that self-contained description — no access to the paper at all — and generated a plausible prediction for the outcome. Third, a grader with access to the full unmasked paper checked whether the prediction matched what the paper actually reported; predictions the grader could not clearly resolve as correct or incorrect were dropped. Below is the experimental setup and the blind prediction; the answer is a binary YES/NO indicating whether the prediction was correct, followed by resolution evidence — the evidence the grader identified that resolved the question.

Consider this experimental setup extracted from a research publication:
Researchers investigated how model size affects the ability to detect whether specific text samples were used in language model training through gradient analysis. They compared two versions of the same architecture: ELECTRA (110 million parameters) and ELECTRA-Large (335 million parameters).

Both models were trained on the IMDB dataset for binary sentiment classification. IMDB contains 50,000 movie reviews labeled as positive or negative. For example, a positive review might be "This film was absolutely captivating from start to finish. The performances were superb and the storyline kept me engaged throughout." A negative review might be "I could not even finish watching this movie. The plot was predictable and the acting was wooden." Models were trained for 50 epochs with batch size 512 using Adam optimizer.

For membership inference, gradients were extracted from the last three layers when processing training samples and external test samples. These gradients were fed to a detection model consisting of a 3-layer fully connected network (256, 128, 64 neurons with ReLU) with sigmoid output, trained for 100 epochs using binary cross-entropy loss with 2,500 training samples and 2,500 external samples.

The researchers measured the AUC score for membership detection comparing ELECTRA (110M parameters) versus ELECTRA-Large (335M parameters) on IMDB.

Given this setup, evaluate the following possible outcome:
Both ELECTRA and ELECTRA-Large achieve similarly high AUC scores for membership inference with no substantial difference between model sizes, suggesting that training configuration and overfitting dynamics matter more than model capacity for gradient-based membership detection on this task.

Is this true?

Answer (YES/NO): NO